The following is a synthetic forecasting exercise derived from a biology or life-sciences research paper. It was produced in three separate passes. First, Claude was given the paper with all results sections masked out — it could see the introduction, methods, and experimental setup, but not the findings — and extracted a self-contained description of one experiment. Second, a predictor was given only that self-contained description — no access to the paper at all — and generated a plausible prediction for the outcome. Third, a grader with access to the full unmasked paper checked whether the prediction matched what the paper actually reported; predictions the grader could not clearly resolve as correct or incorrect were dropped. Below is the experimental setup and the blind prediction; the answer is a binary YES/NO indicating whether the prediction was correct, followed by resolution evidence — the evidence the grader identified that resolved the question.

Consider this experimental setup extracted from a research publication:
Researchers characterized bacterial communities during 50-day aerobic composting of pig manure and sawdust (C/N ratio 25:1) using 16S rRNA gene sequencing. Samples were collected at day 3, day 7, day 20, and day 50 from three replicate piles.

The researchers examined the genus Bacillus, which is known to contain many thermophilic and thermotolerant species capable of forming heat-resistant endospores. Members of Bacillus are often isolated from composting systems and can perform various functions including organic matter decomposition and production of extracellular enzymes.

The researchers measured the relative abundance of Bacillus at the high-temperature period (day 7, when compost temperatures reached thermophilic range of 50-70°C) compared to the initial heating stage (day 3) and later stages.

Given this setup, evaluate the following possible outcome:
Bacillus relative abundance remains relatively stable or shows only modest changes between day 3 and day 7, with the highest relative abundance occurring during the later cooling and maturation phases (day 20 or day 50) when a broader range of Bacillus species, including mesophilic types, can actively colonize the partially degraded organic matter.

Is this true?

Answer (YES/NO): NO